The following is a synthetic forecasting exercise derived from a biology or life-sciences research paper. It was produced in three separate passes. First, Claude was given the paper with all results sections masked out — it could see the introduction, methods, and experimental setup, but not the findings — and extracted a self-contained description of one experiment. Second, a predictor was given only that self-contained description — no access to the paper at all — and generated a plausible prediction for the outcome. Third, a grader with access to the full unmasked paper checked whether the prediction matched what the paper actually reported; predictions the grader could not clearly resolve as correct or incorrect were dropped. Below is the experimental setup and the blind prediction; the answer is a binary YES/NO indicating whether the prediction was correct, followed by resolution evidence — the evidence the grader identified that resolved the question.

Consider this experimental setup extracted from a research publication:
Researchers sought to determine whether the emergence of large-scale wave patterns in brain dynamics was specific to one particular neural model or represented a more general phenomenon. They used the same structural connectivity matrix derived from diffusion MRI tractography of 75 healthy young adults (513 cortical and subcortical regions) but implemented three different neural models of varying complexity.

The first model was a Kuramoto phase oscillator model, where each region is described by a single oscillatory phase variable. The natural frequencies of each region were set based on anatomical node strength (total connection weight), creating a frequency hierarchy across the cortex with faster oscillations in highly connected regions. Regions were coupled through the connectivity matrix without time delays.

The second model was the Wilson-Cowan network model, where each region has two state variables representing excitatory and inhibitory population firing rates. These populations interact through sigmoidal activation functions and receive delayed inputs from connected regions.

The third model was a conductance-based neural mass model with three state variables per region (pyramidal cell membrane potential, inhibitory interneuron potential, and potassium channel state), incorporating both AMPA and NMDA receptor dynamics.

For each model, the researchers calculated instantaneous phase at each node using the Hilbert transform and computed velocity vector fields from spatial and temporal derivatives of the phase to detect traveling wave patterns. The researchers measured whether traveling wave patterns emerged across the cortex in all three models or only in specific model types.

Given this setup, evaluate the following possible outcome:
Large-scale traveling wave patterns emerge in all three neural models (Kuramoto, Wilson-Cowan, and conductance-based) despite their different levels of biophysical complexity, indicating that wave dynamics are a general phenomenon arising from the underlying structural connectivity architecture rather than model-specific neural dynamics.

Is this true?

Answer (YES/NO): YES